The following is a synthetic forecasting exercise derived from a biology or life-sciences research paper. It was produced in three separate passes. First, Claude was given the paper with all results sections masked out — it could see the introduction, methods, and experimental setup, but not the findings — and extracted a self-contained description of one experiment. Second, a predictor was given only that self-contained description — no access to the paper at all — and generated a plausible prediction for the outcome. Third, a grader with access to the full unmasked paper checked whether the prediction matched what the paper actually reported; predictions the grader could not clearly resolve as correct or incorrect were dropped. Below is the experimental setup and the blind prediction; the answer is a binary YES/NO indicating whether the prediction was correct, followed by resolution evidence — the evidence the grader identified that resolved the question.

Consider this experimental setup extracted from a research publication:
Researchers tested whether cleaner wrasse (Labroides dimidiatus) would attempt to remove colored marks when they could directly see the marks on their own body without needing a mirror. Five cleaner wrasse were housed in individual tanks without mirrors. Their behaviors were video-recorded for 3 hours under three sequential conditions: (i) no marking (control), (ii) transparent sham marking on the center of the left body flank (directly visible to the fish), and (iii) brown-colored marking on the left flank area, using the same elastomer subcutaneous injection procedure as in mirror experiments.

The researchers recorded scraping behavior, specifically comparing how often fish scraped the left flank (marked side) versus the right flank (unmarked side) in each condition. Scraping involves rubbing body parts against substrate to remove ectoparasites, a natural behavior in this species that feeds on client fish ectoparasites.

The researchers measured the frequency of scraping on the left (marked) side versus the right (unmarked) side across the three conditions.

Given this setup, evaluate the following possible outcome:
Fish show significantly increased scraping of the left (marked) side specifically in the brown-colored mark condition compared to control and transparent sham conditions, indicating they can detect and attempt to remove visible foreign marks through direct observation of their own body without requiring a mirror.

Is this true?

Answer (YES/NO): YES